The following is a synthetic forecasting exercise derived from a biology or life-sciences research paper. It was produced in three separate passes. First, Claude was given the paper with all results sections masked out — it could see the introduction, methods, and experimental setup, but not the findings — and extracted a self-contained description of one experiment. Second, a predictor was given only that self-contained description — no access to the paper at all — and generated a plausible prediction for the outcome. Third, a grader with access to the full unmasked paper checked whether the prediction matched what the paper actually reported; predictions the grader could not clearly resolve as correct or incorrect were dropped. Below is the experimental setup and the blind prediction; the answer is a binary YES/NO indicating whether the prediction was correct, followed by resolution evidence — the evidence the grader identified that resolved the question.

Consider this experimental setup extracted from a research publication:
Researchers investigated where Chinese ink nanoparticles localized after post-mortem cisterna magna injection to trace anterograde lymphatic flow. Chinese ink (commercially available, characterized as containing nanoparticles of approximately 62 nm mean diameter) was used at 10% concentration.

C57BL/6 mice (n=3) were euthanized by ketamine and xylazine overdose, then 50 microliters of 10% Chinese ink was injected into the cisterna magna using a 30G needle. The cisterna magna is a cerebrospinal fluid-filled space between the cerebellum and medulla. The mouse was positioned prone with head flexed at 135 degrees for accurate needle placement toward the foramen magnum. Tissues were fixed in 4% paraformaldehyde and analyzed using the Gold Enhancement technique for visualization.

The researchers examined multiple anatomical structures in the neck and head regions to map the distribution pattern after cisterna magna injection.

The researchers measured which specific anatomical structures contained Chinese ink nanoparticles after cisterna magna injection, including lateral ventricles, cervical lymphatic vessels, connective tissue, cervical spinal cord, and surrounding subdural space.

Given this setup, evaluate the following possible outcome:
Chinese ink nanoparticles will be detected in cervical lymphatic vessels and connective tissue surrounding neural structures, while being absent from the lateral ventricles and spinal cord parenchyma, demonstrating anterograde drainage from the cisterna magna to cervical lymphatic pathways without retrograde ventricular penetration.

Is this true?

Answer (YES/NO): NO